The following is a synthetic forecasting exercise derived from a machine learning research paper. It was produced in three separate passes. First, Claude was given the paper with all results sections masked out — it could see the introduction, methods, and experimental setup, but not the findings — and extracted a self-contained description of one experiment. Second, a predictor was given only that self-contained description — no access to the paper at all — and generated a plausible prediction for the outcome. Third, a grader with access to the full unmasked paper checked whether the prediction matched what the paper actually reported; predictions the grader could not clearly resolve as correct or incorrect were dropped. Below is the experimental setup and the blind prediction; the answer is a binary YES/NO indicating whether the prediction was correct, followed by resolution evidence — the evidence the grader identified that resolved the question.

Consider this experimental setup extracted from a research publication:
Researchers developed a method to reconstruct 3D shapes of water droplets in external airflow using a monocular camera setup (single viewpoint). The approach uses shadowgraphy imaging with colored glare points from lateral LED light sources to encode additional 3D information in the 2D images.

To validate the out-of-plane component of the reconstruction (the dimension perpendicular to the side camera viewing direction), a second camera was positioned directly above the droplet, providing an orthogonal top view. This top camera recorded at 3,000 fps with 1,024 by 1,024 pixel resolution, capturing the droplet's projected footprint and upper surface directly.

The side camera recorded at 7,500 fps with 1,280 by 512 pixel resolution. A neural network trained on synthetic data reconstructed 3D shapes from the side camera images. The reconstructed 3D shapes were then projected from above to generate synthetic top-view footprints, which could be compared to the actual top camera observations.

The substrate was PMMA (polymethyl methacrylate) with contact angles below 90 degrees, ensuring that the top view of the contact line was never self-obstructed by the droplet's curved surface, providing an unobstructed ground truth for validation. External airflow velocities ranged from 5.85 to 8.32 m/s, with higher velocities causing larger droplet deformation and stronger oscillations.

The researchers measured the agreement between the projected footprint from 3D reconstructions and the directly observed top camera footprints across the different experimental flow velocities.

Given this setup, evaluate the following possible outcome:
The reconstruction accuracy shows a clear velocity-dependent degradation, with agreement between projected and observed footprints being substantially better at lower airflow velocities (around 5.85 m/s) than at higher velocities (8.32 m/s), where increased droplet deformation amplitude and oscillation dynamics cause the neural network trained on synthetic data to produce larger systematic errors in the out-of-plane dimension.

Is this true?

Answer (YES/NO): YES